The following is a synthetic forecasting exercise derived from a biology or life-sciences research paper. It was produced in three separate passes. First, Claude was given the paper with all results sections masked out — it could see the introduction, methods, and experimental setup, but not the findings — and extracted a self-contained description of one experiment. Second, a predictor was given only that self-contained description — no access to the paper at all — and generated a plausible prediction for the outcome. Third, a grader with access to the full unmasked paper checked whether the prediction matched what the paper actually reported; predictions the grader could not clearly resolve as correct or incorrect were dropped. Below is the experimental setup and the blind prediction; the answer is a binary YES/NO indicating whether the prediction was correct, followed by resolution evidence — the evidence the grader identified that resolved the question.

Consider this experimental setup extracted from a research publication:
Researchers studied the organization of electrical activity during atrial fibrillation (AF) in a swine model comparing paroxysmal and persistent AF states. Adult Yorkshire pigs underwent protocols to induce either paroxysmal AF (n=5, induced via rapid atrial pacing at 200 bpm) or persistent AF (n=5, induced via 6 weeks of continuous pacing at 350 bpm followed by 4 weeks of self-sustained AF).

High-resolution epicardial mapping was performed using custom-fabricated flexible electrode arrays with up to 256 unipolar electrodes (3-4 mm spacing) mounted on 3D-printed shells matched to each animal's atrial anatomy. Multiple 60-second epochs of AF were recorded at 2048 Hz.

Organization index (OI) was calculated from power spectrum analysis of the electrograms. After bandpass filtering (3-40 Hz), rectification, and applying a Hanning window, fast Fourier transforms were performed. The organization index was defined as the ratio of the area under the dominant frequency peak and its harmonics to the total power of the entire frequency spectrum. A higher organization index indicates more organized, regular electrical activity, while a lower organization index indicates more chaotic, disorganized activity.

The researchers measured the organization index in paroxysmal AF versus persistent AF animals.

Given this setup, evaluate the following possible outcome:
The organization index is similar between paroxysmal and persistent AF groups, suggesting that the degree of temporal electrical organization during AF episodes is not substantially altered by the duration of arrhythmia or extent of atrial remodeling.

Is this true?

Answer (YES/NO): NO